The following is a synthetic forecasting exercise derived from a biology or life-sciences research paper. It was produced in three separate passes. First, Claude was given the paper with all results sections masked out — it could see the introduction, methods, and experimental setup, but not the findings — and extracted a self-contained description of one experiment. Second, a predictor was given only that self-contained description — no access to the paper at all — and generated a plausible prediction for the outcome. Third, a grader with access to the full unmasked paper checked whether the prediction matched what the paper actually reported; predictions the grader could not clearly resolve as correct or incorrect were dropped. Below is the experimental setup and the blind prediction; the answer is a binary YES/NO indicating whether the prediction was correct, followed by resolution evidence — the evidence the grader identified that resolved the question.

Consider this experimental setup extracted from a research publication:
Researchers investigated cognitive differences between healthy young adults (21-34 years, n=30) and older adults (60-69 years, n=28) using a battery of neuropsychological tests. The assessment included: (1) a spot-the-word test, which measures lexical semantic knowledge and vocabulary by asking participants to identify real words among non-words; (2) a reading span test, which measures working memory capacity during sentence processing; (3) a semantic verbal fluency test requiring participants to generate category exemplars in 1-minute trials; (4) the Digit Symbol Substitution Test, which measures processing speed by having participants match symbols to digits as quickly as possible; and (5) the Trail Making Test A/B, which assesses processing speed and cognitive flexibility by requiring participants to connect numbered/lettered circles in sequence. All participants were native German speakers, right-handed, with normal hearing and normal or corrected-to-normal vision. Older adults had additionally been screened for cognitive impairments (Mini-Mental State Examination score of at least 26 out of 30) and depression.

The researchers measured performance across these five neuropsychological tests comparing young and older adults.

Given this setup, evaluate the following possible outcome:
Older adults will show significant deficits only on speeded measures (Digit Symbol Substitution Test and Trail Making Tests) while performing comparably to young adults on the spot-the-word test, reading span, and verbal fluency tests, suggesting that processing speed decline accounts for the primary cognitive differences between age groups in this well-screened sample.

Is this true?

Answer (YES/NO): NO